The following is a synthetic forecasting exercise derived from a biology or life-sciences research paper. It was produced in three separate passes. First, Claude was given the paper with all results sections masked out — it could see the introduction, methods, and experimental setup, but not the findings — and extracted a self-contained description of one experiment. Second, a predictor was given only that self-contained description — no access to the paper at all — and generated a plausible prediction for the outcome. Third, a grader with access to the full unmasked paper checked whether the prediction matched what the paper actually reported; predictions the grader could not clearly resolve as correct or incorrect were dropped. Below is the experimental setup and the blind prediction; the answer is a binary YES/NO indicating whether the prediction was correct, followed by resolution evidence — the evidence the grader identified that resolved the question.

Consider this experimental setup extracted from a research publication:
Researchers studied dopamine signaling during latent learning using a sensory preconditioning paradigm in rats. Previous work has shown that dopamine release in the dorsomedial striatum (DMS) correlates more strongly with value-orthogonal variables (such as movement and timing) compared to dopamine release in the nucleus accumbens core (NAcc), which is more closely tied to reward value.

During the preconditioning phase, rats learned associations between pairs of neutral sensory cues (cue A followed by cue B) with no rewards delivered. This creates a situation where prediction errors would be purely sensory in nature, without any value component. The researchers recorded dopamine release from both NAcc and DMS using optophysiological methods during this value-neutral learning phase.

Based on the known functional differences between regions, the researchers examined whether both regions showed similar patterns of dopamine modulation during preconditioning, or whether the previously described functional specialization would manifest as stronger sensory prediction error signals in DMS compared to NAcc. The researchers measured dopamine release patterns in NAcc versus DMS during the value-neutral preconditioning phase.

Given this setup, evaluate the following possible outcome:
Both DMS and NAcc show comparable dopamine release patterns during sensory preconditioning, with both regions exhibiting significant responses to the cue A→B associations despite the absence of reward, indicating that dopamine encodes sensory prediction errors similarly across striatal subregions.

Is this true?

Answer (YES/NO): YES